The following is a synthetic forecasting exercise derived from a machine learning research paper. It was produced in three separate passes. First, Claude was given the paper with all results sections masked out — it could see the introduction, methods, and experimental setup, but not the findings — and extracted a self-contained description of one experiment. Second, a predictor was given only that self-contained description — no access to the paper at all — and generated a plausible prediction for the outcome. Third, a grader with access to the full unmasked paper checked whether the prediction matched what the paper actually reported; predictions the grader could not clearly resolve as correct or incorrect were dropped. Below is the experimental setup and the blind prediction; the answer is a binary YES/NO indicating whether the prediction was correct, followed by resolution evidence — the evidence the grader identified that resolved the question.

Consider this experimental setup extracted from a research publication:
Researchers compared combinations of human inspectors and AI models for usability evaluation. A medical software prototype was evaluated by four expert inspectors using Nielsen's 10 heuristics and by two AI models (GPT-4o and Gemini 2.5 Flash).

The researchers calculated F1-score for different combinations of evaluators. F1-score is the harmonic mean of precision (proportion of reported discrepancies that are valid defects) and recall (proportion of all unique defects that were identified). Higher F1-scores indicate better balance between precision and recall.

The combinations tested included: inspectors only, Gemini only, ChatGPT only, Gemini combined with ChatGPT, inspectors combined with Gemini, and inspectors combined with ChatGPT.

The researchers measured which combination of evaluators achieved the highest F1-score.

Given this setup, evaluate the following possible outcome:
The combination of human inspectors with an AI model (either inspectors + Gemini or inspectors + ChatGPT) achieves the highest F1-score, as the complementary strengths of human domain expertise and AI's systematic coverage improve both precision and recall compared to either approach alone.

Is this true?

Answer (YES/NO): YES